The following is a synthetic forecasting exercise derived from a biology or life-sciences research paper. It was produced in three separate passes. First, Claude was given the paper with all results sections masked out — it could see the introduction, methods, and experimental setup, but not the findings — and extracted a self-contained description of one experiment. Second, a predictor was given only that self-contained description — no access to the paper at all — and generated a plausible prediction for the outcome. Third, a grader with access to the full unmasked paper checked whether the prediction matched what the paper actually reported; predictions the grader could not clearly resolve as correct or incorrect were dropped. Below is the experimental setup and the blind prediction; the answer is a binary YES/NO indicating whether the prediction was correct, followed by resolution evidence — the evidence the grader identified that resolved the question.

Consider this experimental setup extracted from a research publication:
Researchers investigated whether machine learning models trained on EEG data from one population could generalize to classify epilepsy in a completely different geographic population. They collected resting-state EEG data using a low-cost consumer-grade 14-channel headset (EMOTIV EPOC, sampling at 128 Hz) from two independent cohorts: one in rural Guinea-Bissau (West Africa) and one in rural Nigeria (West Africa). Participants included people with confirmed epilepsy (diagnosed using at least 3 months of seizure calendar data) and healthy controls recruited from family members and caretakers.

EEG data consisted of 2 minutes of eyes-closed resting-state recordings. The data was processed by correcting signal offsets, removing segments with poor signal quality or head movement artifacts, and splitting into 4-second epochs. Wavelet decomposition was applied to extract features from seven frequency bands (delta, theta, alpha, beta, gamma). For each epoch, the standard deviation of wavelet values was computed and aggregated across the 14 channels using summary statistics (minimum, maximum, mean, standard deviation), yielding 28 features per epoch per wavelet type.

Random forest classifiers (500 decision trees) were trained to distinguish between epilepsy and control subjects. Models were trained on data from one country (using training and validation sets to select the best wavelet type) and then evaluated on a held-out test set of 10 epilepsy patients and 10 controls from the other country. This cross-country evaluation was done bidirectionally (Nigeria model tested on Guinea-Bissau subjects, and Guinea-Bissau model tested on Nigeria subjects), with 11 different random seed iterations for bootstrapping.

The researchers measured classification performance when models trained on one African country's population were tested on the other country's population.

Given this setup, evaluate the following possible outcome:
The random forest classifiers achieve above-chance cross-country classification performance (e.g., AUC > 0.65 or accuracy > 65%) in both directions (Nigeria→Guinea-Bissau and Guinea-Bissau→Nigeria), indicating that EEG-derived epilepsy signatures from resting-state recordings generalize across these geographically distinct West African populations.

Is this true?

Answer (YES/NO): NO